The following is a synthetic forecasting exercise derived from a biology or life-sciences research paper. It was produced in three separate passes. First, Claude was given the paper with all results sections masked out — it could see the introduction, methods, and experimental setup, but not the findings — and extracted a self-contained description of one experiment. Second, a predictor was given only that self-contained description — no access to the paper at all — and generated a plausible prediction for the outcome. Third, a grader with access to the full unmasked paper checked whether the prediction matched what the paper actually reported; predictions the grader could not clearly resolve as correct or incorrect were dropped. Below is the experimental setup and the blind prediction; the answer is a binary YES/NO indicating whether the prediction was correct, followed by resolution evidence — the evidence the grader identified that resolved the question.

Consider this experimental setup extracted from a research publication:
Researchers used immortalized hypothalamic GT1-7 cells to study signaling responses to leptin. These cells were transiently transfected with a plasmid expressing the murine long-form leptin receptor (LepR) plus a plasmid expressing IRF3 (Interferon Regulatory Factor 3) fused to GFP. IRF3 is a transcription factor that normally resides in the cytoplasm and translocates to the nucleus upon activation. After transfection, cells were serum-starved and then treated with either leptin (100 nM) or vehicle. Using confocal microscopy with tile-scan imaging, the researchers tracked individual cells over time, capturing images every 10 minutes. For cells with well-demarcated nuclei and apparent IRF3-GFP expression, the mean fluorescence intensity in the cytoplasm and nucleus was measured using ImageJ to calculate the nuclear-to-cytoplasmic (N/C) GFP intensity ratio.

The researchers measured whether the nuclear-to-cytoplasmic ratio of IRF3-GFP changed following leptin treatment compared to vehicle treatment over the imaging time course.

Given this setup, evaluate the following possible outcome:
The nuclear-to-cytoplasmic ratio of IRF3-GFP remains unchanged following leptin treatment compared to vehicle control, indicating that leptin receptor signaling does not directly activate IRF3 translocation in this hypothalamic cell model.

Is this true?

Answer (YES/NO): NO